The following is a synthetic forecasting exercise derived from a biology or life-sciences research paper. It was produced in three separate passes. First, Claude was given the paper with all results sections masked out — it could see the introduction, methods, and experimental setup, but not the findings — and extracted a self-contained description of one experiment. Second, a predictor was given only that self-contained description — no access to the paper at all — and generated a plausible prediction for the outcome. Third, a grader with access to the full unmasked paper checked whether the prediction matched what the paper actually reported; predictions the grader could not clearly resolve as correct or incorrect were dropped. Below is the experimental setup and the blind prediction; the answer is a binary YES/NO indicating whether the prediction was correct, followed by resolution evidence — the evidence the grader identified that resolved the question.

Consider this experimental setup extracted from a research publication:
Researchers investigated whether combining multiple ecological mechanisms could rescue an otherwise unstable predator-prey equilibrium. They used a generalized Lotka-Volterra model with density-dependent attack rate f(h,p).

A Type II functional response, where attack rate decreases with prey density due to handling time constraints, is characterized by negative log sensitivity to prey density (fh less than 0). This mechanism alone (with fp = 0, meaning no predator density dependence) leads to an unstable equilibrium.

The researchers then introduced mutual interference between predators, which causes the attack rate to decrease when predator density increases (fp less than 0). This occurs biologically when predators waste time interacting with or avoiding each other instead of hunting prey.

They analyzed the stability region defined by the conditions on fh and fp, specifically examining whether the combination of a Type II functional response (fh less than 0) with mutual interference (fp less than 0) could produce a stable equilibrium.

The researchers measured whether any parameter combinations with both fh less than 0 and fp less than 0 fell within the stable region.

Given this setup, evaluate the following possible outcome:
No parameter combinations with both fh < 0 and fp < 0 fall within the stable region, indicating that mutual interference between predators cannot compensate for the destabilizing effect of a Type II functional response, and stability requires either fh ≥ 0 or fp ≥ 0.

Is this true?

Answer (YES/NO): NO